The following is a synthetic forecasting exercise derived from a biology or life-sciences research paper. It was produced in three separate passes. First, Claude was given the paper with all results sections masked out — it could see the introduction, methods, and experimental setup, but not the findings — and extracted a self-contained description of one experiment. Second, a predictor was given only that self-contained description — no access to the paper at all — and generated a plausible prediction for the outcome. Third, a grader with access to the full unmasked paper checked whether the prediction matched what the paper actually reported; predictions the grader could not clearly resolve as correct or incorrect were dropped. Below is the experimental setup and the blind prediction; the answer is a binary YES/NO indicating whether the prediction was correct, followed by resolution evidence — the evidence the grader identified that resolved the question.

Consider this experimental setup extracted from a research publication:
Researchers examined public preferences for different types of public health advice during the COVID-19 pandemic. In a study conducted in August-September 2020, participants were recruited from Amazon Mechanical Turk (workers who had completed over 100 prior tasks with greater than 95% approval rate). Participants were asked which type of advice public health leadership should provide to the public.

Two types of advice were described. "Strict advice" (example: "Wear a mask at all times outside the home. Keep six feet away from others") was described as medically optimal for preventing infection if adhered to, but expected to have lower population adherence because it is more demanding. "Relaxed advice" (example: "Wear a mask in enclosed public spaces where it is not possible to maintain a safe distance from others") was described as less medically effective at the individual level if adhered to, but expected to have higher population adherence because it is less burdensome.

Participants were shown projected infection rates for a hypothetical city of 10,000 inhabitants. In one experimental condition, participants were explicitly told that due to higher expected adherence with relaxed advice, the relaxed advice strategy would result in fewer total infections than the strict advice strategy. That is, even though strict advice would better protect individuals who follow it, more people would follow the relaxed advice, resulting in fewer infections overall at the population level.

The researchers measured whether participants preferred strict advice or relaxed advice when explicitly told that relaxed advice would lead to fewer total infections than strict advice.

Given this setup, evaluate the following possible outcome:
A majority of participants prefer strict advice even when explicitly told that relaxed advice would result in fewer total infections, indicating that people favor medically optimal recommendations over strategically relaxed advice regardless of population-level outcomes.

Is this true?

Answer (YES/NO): NO